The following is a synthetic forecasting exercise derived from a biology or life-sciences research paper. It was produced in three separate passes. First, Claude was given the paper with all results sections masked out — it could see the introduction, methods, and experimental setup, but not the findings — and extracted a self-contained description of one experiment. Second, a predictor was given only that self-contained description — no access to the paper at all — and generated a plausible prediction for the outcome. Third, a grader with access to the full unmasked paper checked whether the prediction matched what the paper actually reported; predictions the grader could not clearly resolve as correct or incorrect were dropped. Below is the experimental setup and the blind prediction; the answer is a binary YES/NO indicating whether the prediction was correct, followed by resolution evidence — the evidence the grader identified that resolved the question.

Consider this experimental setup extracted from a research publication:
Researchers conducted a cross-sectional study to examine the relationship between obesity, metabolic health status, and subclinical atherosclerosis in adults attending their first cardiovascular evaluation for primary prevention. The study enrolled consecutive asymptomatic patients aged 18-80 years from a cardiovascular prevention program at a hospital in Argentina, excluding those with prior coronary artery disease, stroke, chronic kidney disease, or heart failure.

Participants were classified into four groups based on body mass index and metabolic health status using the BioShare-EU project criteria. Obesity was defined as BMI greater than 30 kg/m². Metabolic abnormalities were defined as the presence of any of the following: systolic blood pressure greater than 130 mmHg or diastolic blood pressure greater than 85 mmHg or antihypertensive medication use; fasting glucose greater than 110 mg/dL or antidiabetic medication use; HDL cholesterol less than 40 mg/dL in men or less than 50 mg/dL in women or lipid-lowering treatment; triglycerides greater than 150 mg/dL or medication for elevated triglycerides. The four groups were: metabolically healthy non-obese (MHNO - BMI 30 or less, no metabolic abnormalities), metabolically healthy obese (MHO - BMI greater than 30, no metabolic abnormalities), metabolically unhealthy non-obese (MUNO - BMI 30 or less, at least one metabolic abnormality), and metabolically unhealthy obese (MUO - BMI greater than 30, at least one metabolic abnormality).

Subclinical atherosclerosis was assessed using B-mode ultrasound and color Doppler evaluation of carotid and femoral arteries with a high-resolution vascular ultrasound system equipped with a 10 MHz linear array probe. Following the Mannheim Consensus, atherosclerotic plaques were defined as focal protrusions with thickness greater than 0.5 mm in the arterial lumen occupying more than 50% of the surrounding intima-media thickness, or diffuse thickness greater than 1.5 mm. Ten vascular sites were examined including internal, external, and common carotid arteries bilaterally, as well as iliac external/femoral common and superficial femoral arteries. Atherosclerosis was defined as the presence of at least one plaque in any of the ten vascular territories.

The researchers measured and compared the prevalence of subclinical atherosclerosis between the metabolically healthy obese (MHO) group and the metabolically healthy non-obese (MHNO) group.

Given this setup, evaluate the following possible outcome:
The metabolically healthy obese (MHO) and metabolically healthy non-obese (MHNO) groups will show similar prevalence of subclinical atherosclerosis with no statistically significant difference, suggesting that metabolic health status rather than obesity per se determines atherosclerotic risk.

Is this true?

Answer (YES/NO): YES